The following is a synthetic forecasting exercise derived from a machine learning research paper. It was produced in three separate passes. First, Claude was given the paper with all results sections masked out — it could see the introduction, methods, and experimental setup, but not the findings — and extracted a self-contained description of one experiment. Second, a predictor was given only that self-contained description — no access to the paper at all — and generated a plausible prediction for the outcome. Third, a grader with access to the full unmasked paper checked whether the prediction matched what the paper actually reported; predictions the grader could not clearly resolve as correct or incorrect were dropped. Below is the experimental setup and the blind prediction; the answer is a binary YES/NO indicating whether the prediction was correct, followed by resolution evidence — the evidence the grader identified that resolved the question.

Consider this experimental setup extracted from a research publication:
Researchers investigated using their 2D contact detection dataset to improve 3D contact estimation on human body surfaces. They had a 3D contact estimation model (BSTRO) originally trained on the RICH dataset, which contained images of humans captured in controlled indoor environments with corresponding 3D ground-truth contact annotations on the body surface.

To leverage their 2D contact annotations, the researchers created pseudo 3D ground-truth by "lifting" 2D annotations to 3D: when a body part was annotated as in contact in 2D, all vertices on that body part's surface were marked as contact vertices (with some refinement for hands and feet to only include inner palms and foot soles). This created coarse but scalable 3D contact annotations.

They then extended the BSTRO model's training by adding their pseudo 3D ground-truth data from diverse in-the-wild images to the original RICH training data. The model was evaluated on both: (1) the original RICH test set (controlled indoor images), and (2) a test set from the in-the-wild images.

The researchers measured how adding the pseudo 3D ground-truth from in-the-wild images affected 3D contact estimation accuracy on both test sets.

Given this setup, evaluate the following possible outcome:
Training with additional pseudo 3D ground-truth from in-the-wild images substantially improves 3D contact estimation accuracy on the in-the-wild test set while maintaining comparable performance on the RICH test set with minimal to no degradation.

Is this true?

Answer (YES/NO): YES